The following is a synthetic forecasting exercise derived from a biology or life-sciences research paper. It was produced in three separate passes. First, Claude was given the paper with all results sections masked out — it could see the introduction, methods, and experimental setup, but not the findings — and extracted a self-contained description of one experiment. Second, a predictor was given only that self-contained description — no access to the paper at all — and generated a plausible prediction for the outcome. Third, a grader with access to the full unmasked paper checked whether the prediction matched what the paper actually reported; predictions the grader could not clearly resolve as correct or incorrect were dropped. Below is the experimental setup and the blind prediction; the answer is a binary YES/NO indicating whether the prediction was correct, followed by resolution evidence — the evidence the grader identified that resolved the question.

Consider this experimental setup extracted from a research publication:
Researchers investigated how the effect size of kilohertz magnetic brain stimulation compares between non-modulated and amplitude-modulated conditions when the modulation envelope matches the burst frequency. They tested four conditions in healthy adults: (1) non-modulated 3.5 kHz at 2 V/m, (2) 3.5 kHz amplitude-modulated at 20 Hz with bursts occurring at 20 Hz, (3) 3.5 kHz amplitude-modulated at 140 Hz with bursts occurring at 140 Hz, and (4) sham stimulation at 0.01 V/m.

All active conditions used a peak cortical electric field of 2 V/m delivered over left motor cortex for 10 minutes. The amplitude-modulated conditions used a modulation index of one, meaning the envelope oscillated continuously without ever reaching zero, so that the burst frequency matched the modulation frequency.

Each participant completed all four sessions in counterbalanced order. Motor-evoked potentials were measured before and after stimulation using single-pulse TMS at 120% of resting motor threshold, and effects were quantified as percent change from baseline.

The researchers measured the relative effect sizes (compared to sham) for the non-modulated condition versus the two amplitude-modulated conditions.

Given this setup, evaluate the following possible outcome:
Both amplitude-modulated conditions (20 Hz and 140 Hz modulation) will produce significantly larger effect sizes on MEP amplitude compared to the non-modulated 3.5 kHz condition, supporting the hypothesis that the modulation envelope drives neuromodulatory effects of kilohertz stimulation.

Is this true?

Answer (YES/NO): NO